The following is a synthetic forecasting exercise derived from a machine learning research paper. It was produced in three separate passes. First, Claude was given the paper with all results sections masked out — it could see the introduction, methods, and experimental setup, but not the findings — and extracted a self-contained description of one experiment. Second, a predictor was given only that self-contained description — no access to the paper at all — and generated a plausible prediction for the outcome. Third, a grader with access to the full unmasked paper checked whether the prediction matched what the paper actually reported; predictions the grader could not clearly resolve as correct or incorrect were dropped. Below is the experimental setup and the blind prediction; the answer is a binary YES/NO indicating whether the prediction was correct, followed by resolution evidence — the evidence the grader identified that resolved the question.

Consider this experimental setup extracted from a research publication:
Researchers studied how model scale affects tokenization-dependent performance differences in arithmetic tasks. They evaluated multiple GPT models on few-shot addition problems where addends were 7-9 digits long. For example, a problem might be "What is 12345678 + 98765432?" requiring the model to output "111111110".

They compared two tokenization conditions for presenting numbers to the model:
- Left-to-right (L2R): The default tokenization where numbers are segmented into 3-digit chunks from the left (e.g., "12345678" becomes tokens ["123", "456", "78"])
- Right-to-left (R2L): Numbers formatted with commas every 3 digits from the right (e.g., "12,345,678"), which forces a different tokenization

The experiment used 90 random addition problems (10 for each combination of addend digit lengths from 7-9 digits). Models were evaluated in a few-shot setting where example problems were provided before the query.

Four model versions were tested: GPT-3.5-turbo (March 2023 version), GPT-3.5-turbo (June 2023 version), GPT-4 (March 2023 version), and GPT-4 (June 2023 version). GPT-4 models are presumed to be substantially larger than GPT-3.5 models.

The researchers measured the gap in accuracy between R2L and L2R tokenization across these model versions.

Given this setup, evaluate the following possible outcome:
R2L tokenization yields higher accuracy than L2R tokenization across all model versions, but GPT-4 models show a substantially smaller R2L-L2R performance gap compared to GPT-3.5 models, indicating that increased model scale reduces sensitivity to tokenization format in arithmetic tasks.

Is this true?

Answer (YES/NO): NO